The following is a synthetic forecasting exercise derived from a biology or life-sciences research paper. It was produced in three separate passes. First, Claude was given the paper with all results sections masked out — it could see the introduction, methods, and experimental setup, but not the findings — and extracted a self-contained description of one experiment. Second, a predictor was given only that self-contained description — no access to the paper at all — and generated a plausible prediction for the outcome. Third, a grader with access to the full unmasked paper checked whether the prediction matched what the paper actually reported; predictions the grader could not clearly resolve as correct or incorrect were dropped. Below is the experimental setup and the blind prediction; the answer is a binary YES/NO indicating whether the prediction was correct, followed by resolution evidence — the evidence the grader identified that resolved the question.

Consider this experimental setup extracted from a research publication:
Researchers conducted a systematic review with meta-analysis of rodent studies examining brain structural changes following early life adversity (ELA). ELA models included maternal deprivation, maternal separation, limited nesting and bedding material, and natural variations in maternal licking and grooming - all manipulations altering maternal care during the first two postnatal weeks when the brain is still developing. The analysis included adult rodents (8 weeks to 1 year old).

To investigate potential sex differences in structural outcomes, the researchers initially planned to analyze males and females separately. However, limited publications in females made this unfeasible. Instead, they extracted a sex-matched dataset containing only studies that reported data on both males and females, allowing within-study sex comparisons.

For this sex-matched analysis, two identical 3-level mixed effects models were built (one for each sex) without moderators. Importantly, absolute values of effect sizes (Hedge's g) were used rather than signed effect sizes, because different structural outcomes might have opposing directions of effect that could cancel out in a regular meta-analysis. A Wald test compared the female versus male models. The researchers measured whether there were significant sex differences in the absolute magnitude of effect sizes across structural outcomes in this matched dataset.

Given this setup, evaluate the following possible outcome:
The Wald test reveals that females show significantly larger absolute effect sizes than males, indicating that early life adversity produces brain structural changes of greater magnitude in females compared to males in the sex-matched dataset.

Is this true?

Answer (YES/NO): NO